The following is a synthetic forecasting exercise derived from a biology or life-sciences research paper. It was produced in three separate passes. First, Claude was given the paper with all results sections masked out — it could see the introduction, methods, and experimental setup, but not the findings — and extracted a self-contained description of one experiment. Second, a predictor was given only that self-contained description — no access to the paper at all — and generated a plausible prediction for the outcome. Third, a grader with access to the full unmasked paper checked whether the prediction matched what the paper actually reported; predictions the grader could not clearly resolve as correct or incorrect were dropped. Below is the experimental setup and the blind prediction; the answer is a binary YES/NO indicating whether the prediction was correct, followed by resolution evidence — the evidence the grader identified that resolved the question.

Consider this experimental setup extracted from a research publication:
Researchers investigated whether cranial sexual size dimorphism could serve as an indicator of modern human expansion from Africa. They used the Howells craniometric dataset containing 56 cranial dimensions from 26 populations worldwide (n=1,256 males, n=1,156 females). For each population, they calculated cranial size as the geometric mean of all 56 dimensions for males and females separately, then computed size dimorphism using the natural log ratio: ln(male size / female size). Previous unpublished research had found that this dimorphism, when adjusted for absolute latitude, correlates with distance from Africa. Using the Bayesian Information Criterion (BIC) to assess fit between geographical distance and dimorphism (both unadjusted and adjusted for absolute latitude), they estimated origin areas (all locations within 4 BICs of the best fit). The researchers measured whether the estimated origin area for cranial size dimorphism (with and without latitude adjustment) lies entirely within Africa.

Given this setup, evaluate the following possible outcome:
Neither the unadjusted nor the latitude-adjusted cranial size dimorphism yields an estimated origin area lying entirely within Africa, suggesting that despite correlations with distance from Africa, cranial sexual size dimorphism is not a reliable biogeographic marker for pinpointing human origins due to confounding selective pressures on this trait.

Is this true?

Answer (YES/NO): NO